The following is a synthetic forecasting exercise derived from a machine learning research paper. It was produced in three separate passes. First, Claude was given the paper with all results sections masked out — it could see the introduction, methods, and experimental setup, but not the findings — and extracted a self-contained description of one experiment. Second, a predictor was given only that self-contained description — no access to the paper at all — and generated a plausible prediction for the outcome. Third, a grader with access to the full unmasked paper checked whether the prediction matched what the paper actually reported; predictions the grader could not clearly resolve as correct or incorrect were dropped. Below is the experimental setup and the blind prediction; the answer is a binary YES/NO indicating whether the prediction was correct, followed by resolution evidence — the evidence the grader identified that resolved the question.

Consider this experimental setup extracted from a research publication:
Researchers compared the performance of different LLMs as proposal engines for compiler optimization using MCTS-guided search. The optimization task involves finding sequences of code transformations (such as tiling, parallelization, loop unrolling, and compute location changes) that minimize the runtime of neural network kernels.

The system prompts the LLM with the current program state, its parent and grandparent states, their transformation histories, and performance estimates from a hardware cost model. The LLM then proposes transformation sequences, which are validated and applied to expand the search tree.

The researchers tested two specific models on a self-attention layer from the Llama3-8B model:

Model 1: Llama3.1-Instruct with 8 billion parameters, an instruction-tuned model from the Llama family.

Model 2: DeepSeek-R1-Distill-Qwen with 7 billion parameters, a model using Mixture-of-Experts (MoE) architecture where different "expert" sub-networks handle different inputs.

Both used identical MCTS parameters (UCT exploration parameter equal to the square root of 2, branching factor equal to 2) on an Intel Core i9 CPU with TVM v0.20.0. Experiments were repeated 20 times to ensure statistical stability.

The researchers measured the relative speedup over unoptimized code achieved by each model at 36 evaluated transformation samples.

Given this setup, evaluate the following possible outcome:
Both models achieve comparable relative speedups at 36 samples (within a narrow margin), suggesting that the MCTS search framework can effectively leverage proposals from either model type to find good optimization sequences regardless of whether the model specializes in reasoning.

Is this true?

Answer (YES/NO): NO